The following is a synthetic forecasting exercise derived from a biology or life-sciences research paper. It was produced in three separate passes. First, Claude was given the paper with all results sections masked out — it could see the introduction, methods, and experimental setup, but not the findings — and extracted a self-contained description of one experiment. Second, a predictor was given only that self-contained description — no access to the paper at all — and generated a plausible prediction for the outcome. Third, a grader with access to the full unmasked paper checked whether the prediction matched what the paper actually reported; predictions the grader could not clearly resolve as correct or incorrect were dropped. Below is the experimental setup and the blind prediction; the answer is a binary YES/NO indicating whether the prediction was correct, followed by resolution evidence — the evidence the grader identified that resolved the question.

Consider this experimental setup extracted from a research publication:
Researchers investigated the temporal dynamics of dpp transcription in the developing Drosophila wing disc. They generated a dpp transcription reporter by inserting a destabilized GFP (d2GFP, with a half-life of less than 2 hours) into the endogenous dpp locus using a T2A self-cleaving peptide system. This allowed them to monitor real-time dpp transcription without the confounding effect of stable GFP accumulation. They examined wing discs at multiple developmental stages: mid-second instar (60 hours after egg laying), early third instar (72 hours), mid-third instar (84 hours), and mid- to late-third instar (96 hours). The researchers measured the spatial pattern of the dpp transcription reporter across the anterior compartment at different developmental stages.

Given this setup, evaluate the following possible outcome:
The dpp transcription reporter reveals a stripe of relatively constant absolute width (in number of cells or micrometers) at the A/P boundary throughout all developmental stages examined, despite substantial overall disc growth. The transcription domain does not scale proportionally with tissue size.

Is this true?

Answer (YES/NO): NO